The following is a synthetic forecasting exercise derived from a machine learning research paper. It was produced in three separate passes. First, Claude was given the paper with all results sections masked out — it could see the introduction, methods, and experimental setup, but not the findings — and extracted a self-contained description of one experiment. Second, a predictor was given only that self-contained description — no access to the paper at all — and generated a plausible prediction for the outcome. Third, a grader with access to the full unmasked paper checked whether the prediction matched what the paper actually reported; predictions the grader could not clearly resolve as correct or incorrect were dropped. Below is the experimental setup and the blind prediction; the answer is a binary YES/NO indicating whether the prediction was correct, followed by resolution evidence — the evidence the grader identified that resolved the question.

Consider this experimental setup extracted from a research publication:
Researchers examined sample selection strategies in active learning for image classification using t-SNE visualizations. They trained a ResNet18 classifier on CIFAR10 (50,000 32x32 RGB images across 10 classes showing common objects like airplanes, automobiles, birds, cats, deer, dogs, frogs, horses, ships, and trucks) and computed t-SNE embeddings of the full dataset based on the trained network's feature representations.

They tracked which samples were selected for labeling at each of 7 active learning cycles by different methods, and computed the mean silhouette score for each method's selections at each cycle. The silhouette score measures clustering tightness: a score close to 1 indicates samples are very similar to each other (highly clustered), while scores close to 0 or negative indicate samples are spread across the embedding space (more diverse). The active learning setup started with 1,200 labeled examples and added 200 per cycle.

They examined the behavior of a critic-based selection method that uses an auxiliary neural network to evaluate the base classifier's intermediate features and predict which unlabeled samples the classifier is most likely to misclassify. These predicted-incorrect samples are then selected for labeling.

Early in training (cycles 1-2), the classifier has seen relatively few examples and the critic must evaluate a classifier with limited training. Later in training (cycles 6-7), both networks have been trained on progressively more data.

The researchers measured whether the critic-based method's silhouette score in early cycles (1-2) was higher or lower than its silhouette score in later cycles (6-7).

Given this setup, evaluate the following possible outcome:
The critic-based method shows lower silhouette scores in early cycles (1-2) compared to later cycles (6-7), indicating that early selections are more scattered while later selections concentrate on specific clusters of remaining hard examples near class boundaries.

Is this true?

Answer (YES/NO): NO